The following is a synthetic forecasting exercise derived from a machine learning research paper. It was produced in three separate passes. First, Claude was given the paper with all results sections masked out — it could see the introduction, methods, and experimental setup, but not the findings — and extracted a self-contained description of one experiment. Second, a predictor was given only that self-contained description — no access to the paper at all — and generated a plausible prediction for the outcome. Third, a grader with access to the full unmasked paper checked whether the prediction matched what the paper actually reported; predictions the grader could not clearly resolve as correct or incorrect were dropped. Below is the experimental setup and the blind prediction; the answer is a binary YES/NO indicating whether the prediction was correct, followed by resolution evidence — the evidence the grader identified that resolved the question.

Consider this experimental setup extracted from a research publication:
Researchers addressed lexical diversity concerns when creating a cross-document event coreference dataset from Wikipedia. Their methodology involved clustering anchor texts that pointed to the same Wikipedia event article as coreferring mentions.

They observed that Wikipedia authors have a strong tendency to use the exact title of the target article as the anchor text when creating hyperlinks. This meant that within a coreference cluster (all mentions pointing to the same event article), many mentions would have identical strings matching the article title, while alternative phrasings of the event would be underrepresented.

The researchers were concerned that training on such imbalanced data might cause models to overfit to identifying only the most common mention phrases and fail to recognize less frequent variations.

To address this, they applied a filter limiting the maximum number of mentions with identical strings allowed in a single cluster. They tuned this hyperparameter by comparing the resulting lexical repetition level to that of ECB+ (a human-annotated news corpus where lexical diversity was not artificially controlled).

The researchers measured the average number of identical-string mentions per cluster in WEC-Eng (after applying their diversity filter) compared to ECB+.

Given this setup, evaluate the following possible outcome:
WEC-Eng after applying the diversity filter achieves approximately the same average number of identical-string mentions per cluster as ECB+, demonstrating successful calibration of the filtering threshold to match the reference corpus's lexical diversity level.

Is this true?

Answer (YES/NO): NO